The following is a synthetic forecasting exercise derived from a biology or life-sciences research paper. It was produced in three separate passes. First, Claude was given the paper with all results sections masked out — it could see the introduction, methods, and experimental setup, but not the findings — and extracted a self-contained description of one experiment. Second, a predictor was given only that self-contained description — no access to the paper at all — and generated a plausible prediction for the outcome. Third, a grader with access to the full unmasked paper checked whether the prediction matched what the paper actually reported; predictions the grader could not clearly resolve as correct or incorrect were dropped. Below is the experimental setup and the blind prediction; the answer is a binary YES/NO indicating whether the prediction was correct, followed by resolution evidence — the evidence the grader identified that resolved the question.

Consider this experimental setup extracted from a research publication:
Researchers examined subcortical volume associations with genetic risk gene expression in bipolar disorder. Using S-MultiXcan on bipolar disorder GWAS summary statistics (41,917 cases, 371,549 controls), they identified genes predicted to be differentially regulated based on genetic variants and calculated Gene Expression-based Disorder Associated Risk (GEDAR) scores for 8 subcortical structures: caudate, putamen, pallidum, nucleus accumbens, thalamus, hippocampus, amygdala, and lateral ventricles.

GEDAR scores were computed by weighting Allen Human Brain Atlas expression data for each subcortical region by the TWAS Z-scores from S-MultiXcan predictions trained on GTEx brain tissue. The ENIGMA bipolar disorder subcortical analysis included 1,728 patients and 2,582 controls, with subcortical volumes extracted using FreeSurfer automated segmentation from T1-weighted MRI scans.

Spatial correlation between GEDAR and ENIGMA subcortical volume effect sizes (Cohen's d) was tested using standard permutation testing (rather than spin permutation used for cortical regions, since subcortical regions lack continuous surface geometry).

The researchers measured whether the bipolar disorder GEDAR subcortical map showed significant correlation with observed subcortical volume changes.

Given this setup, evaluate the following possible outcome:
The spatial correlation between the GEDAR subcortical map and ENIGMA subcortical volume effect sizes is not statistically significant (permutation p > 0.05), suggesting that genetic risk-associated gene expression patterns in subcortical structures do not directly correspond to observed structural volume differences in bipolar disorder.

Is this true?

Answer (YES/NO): YES